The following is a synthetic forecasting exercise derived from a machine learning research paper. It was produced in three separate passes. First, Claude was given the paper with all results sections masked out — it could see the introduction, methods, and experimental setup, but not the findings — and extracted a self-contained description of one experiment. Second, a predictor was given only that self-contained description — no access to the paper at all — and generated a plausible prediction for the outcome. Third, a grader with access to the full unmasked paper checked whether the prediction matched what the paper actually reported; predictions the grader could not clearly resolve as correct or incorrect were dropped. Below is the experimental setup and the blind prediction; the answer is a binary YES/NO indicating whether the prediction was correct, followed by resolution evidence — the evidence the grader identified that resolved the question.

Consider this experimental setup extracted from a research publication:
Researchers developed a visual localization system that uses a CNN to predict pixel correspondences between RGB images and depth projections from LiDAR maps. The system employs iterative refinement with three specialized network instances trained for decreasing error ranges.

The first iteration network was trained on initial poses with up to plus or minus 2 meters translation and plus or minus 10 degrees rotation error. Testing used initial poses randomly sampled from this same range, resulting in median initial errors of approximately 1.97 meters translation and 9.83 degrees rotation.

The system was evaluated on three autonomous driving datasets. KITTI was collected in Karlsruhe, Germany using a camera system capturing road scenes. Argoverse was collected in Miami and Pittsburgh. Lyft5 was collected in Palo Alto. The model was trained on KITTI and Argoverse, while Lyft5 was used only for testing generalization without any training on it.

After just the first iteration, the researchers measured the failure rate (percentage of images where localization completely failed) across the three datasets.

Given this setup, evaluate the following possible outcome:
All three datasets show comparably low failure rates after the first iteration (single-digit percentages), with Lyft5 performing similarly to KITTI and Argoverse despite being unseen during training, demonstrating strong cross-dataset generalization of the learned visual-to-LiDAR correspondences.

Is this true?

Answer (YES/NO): NO